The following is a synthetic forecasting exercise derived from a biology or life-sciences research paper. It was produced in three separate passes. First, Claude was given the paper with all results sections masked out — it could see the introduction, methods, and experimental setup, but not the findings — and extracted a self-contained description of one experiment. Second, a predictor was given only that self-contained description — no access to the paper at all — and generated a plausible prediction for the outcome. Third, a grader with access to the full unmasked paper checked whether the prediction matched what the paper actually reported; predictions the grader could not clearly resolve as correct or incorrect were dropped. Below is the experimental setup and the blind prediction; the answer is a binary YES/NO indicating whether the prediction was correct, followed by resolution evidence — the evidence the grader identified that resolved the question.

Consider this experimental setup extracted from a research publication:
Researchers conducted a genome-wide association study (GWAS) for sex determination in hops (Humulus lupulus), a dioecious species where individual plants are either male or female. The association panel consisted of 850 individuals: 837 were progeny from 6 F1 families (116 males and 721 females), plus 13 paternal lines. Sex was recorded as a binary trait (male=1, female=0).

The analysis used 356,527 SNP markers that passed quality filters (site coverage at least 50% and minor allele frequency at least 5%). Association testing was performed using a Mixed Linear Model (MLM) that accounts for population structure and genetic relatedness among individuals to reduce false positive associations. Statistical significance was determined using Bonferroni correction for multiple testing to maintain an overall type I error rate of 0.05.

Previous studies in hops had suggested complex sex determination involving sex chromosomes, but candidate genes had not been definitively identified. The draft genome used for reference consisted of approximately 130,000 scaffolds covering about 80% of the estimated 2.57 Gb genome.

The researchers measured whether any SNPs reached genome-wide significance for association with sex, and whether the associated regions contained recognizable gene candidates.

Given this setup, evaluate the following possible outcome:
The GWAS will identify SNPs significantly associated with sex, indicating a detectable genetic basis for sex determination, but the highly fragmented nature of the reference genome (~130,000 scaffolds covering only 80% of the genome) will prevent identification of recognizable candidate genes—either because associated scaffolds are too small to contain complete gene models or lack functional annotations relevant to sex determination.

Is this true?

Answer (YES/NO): NO